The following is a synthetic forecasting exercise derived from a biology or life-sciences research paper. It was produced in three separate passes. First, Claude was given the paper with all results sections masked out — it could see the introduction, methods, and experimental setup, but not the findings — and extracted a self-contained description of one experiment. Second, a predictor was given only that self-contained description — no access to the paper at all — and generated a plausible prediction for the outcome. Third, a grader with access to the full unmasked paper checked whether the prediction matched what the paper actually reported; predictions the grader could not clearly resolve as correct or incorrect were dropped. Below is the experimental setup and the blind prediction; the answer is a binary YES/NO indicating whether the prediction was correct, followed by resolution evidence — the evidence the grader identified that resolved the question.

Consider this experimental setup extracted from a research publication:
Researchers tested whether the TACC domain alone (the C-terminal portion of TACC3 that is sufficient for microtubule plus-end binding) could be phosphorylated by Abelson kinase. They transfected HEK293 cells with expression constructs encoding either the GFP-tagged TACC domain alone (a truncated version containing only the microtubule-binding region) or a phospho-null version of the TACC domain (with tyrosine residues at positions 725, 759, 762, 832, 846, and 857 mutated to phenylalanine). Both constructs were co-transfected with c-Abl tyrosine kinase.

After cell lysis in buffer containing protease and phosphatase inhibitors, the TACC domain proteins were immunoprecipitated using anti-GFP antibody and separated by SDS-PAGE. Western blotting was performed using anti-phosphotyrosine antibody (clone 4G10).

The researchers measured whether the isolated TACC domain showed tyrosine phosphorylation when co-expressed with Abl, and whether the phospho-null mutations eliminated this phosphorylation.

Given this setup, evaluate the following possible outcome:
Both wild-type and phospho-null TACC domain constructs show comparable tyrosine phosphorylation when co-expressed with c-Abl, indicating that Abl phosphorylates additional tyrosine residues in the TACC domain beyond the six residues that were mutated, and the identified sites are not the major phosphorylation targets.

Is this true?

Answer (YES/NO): NO